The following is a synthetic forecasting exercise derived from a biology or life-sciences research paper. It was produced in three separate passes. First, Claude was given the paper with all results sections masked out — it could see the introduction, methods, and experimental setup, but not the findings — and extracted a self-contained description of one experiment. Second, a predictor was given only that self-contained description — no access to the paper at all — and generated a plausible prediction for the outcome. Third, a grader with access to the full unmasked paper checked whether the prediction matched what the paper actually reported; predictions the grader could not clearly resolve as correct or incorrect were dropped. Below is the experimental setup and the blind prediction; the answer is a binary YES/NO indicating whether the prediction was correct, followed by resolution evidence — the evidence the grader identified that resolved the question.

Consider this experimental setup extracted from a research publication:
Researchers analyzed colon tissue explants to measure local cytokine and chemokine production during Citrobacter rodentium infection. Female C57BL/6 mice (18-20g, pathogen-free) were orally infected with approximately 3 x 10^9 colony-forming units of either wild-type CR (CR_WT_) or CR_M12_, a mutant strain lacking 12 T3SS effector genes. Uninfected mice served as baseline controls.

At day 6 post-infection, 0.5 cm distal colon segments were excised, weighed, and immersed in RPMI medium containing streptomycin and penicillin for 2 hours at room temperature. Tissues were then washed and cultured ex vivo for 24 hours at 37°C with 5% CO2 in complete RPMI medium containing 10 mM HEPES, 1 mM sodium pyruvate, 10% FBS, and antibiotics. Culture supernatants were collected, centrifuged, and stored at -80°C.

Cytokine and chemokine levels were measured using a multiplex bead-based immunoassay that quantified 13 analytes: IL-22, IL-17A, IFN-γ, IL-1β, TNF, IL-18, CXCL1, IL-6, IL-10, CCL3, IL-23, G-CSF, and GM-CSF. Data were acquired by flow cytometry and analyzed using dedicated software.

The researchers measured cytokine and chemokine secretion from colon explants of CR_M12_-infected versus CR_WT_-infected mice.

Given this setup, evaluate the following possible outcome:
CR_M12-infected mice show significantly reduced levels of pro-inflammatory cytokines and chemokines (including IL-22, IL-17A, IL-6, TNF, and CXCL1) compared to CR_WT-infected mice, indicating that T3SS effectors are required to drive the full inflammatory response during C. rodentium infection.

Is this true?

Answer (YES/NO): NO